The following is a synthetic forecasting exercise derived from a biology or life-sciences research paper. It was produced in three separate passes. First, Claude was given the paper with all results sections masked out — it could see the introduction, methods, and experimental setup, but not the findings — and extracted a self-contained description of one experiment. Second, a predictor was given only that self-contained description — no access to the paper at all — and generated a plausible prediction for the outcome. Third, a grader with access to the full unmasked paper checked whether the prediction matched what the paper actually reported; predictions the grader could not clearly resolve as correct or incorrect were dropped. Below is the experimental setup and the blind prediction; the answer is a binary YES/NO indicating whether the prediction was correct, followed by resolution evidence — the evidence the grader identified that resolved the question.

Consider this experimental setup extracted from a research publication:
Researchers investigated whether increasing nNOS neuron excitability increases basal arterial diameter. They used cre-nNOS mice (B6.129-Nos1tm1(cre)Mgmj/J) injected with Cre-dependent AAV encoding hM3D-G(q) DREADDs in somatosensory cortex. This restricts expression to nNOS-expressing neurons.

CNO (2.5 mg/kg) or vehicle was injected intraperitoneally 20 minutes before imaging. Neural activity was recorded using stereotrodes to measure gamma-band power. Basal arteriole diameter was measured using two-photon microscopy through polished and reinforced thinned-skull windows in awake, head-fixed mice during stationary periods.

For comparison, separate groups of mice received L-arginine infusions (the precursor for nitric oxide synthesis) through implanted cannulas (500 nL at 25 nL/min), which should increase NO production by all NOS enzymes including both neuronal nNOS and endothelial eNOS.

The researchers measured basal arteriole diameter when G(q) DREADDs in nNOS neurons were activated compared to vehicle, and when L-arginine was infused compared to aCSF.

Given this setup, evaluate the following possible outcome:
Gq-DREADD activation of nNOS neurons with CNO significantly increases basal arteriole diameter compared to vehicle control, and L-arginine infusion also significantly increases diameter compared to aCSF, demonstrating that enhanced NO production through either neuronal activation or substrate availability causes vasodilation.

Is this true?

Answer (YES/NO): NO